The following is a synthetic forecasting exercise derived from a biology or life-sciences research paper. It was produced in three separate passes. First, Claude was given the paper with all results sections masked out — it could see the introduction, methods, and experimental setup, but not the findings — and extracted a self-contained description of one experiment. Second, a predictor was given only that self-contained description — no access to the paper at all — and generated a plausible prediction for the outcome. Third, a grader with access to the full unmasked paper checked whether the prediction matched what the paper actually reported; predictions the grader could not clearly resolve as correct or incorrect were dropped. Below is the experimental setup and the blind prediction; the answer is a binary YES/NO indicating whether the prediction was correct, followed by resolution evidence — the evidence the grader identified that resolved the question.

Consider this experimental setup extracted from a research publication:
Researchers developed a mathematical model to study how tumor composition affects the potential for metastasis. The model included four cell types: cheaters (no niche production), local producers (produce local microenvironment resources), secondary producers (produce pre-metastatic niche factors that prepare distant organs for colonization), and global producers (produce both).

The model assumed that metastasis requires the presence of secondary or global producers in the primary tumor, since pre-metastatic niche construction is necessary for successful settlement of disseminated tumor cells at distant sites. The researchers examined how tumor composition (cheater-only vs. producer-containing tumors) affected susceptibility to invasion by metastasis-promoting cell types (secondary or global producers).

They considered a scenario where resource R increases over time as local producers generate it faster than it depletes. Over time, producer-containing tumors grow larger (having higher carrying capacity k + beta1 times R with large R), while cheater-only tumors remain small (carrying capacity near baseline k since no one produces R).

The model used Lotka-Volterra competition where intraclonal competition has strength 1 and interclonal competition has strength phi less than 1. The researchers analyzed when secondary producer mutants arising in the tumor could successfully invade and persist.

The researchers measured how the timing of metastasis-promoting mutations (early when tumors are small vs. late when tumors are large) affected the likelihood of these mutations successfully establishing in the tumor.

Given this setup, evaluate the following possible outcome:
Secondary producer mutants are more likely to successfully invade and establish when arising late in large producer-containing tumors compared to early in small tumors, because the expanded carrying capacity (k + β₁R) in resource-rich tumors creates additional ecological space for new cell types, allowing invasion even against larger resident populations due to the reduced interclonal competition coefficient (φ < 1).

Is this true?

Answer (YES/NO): NO